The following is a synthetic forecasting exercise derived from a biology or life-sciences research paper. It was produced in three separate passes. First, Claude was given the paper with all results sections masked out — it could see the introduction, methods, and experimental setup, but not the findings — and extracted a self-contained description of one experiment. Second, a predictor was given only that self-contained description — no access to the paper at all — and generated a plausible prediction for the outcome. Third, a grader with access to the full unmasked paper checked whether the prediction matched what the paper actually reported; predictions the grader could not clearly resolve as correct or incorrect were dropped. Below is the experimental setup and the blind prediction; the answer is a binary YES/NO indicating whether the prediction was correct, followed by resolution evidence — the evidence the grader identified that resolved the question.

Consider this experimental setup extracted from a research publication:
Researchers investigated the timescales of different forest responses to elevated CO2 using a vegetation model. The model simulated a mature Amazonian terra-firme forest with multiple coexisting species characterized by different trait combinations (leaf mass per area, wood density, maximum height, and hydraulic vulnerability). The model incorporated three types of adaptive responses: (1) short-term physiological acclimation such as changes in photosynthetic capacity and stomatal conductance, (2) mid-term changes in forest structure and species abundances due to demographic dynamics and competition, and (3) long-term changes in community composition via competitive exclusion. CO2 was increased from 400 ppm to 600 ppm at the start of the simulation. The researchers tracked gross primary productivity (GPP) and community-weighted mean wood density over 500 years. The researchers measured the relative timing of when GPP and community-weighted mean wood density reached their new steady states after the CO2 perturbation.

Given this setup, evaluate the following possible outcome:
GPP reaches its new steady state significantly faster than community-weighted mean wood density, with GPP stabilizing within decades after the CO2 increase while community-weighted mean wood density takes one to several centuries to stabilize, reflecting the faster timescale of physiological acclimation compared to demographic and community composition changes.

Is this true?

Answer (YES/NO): NO